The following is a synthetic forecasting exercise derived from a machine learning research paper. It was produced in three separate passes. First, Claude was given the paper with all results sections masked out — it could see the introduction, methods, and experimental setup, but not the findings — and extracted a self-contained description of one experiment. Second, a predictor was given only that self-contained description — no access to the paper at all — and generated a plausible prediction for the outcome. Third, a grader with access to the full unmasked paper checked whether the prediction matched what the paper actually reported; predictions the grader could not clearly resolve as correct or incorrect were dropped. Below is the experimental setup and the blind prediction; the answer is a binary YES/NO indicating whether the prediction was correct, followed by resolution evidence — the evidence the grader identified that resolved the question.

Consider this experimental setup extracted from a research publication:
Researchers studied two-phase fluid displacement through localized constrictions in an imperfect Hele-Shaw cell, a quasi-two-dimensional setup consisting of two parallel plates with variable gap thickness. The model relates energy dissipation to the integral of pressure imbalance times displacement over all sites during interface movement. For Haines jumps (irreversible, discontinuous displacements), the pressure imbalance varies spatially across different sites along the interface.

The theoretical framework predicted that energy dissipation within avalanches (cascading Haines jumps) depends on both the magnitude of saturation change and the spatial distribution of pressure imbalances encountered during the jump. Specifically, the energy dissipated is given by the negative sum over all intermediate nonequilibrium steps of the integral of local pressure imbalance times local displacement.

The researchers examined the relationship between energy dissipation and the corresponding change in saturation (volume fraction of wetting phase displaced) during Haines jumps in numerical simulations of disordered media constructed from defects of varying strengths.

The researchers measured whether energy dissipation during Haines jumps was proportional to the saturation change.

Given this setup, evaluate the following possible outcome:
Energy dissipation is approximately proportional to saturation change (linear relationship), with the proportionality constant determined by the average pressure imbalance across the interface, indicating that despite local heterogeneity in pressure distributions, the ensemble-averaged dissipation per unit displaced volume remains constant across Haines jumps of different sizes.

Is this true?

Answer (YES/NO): NO